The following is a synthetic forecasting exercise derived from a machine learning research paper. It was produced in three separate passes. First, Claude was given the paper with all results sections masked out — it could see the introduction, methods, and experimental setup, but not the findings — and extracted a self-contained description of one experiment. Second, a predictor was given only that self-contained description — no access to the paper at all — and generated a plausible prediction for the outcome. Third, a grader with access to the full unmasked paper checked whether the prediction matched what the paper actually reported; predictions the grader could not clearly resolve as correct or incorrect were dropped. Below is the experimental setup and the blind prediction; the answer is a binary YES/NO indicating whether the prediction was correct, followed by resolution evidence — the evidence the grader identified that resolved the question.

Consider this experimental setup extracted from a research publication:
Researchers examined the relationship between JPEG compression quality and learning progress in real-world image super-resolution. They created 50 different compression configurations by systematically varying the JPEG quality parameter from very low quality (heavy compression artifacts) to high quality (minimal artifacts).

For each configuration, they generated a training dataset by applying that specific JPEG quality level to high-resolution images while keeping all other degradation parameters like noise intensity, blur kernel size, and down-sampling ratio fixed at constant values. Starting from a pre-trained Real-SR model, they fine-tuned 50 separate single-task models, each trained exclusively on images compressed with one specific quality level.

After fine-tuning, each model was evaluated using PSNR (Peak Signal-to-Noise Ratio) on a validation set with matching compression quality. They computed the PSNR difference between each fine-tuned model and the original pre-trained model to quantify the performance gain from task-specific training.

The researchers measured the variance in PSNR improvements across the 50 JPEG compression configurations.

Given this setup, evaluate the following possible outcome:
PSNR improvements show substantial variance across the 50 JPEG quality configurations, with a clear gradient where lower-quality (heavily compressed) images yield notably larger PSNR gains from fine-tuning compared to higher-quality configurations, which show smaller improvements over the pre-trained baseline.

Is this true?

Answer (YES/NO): NO